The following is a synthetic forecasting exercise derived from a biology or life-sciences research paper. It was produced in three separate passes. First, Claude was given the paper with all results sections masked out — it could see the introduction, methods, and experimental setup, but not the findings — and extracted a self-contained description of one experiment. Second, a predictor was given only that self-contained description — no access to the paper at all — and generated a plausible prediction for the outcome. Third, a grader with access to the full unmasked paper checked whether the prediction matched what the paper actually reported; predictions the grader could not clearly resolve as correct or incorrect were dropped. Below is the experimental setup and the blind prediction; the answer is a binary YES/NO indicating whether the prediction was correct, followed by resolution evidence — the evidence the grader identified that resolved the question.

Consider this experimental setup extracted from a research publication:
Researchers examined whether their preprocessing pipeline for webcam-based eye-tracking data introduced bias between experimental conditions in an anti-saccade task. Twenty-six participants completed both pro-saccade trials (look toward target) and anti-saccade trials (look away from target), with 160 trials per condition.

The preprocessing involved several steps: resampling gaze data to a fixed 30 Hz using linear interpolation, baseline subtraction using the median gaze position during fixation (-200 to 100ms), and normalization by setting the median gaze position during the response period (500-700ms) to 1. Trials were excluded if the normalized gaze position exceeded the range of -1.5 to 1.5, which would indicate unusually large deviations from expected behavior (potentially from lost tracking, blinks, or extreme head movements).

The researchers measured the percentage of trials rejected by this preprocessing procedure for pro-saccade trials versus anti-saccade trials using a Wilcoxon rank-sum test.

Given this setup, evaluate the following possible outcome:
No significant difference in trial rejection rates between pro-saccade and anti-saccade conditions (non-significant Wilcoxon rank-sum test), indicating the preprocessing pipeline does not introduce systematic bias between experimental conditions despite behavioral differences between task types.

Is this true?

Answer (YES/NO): YES